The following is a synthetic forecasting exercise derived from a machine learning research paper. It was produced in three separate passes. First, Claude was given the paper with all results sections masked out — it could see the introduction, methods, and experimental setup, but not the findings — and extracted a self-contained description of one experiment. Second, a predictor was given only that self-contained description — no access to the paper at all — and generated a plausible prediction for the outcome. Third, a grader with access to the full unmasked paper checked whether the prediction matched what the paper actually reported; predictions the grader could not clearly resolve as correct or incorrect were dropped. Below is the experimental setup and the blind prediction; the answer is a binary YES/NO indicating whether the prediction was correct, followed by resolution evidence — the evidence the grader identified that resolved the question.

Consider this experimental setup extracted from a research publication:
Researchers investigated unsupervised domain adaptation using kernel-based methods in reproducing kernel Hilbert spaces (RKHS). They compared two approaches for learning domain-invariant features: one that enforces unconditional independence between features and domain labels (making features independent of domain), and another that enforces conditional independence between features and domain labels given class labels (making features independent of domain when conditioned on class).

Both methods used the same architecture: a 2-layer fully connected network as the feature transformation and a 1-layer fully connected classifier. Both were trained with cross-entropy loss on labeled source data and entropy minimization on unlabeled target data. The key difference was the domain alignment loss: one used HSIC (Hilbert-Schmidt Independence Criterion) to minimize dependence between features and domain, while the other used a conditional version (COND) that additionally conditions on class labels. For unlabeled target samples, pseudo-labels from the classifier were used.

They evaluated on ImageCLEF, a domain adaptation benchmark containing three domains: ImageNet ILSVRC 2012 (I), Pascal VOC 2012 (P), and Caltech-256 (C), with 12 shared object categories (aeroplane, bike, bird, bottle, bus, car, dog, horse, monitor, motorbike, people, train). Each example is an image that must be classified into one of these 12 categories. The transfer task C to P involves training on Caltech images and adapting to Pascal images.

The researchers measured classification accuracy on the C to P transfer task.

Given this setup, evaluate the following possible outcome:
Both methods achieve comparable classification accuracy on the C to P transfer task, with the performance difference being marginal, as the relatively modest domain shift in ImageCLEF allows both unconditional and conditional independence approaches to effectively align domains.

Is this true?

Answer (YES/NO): NO